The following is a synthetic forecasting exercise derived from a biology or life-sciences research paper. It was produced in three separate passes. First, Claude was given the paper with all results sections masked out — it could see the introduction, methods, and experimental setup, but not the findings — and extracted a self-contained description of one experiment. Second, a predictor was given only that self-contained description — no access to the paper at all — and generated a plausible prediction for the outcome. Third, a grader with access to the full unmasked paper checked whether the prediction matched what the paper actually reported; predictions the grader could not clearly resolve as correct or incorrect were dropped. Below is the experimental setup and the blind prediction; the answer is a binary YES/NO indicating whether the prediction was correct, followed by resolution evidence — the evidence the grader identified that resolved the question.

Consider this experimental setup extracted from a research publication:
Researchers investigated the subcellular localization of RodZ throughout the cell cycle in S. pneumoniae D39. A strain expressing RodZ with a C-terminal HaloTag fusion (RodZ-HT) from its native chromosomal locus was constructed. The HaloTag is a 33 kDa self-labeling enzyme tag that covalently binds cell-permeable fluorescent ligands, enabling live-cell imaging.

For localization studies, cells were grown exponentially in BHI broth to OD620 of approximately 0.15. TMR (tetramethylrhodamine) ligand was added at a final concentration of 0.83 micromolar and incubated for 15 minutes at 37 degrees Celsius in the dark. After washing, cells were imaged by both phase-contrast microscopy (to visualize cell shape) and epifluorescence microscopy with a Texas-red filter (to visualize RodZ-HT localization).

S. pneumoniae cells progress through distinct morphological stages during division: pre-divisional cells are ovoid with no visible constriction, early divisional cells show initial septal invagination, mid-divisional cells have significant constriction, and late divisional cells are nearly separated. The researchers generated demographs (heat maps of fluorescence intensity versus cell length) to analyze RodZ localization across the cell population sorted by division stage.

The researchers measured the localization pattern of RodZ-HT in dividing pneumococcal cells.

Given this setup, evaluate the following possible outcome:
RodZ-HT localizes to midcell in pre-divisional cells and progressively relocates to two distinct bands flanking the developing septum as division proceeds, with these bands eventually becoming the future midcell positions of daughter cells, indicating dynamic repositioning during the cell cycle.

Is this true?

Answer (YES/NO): NO